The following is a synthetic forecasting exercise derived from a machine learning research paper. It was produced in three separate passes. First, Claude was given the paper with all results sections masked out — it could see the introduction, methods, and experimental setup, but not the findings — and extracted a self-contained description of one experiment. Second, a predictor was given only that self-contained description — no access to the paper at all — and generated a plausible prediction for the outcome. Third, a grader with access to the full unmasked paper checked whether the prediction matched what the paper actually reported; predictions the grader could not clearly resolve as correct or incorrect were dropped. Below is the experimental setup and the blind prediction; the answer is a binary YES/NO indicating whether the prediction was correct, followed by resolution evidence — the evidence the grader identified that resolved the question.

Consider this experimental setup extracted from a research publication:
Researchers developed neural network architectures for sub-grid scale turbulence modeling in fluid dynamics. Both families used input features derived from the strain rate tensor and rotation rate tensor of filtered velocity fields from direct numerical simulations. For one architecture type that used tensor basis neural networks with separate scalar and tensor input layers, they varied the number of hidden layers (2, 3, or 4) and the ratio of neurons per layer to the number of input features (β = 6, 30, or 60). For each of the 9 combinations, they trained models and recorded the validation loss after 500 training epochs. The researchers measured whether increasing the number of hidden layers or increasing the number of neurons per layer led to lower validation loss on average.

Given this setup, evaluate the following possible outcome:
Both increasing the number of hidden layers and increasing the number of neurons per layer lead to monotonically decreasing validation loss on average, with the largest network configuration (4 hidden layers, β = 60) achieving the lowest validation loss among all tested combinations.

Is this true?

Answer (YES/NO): NO